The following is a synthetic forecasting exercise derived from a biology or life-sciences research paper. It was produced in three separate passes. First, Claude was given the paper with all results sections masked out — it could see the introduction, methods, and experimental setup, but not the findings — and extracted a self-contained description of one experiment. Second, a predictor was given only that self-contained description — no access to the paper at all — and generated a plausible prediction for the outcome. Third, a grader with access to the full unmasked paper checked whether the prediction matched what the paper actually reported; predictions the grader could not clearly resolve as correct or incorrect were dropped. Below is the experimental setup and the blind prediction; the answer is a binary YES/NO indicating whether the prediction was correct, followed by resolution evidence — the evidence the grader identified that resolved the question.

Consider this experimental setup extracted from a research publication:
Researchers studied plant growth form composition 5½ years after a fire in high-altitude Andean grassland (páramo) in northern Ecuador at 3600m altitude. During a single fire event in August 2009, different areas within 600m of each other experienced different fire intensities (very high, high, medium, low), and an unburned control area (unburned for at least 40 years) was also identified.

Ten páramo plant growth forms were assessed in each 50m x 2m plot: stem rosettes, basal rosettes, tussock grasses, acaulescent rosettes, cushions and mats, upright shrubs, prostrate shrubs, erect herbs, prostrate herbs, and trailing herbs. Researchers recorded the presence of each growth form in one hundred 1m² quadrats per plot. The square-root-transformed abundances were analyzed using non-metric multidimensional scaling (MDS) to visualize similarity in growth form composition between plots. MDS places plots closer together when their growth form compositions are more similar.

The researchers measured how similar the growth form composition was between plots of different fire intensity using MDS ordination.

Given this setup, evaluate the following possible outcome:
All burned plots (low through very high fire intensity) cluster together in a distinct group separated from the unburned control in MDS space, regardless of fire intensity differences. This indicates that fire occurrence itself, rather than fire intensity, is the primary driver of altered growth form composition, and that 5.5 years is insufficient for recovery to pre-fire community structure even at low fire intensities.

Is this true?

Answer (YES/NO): NO